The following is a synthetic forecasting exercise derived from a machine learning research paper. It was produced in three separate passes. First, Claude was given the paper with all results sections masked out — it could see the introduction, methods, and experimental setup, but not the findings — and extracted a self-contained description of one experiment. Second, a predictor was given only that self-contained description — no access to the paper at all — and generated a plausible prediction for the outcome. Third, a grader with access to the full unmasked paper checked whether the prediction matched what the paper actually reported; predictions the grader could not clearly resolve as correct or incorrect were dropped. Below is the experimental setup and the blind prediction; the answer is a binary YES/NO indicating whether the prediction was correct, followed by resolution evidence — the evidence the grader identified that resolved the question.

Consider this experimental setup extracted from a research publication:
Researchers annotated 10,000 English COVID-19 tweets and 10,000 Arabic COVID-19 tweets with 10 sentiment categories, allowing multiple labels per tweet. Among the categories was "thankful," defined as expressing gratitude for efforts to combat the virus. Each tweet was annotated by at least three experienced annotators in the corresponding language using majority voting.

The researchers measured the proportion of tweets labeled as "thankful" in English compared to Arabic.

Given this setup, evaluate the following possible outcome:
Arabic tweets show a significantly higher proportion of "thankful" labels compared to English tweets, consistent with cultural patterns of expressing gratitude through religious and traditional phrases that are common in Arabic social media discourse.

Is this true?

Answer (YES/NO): NO